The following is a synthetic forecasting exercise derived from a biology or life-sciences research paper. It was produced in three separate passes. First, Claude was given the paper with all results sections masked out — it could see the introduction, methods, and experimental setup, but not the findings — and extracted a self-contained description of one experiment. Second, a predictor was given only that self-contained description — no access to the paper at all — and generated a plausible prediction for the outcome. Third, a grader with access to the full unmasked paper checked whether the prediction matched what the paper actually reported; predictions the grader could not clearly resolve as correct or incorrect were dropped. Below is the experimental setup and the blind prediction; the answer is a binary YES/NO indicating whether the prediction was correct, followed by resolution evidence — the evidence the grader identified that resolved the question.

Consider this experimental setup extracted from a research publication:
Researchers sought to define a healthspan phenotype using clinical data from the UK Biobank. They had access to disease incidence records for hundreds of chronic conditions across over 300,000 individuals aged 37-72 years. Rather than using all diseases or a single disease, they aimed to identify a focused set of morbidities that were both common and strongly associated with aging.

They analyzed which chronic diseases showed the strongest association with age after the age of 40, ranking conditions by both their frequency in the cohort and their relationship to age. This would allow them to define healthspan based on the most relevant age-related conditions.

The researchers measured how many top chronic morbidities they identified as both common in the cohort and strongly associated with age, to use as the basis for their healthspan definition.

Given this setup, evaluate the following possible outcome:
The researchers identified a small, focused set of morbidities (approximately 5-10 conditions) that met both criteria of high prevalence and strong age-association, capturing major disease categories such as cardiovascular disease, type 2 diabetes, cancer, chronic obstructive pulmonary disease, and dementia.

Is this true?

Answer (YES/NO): YES